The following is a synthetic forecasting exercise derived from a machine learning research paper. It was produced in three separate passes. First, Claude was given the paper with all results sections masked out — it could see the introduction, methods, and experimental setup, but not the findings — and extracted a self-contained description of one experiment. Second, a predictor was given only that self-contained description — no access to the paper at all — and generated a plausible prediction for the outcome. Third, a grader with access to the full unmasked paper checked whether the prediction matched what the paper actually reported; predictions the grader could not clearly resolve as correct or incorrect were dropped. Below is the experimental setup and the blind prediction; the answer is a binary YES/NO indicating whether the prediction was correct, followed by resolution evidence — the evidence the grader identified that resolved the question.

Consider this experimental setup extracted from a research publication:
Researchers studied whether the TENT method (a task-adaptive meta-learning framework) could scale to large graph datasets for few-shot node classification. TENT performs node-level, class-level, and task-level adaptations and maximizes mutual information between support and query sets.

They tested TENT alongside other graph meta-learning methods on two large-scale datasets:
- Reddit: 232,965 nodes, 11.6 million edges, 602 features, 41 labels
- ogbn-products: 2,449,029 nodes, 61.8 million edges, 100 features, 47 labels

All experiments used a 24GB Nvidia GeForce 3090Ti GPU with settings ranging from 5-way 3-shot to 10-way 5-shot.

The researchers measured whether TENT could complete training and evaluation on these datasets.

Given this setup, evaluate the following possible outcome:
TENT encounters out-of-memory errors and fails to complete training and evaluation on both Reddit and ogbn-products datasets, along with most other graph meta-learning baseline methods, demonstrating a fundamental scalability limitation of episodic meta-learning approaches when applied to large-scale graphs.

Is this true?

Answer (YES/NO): NO